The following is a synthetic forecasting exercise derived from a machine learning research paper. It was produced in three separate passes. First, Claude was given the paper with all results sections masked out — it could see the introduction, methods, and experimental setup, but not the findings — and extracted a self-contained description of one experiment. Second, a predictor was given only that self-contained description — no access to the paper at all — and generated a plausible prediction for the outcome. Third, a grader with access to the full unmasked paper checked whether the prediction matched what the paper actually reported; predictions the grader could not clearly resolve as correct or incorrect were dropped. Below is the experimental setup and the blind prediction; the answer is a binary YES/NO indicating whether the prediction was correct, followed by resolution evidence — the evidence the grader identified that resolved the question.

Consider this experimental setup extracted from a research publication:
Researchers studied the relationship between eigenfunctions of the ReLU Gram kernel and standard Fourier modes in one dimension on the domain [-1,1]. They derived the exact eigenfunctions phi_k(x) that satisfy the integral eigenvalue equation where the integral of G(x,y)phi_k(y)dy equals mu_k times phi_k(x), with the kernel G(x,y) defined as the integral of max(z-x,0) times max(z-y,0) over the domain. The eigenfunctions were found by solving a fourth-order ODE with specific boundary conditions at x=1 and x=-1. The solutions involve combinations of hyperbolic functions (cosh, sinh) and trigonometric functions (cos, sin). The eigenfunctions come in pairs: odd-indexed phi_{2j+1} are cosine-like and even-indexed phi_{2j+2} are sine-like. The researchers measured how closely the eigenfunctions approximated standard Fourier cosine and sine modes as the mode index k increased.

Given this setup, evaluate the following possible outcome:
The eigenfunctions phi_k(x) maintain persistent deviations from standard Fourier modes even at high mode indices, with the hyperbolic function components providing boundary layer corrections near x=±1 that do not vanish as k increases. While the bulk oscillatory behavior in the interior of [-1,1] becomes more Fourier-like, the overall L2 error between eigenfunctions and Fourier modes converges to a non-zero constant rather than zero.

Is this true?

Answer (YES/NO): NO